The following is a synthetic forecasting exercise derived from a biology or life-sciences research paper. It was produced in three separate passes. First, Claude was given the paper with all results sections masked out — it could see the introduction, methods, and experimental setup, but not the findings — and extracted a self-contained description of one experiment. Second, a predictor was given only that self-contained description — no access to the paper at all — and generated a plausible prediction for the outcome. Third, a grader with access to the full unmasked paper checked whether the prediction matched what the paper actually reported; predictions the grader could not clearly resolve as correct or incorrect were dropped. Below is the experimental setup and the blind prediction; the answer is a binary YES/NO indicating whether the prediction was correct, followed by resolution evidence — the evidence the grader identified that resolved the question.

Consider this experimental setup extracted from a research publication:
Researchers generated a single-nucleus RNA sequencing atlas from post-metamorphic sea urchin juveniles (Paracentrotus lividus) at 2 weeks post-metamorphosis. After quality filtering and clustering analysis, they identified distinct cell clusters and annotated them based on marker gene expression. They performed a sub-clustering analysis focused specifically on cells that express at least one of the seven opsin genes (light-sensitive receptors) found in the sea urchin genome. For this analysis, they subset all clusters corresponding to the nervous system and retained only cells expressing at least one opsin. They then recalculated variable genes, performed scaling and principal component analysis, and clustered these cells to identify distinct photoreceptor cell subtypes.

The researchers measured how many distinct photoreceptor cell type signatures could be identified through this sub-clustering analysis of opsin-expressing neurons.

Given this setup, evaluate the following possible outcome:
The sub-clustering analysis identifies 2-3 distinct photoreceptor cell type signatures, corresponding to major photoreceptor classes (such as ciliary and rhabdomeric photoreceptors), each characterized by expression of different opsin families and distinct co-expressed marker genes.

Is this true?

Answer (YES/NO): NO